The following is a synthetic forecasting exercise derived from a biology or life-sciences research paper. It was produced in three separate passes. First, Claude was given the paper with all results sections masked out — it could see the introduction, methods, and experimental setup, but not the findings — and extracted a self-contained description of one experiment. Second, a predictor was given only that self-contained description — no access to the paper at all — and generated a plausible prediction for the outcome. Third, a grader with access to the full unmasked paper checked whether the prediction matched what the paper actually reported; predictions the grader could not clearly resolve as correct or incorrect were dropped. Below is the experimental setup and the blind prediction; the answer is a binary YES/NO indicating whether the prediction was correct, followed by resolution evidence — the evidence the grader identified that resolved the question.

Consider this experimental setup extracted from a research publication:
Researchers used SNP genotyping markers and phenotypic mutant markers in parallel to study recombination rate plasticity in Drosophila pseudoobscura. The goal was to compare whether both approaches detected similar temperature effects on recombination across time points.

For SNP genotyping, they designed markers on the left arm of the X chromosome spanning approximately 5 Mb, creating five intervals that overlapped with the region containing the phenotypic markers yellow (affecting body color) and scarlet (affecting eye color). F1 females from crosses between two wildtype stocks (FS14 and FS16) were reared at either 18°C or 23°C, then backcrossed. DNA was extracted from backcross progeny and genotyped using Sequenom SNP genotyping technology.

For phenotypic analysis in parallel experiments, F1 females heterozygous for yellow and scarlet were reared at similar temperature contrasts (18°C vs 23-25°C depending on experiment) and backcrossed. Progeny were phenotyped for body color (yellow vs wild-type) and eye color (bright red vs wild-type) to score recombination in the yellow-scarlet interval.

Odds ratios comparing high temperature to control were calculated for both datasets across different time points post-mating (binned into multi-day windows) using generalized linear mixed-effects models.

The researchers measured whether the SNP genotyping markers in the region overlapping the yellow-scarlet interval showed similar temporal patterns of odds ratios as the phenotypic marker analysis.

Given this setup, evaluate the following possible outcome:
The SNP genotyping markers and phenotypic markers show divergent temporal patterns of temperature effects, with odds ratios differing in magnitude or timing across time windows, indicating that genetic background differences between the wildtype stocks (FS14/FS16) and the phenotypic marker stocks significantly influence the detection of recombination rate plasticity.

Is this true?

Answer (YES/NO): NO